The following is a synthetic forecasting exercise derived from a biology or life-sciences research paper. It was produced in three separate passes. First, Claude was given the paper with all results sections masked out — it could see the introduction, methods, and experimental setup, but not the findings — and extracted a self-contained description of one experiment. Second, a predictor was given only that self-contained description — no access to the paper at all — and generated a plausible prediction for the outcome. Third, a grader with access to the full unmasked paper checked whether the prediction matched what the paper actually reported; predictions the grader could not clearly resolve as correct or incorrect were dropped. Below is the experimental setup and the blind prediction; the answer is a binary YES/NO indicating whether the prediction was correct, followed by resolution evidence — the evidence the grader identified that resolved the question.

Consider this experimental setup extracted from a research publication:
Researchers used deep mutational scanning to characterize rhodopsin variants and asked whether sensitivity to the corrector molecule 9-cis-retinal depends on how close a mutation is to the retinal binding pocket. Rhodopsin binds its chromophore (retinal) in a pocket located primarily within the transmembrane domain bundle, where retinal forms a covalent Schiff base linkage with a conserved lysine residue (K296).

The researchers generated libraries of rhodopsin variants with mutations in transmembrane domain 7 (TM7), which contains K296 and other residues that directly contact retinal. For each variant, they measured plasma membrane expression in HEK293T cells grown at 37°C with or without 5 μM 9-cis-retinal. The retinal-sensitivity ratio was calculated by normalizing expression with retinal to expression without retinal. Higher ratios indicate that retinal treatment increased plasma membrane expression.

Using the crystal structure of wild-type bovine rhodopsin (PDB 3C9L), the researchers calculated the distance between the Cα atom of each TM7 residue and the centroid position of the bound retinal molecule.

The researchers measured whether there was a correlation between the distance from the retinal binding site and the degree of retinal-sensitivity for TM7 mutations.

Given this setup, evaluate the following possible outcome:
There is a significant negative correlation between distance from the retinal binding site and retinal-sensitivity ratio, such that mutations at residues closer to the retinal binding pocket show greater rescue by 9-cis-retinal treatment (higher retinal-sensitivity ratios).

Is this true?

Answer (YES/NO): NO